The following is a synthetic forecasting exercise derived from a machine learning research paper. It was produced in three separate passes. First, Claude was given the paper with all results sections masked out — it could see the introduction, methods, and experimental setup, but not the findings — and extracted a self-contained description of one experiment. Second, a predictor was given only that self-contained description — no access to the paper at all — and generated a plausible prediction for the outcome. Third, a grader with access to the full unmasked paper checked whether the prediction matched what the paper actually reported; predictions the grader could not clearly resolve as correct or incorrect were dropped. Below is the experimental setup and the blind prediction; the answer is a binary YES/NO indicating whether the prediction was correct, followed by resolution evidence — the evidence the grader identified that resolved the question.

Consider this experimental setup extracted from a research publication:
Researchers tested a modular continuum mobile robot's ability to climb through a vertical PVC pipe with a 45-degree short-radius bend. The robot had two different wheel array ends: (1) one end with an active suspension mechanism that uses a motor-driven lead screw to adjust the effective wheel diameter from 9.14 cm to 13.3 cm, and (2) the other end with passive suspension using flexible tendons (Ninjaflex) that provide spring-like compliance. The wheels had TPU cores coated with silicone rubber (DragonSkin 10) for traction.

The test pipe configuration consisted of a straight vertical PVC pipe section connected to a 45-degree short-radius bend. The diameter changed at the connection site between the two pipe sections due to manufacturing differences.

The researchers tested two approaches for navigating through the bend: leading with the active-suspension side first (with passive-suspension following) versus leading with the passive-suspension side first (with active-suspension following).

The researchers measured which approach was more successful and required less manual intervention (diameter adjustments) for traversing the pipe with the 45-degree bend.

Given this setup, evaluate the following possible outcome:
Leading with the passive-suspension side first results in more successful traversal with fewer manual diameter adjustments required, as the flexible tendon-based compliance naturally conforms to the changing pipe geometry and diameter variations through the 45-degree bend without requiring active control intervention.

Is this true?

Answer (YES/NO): YES